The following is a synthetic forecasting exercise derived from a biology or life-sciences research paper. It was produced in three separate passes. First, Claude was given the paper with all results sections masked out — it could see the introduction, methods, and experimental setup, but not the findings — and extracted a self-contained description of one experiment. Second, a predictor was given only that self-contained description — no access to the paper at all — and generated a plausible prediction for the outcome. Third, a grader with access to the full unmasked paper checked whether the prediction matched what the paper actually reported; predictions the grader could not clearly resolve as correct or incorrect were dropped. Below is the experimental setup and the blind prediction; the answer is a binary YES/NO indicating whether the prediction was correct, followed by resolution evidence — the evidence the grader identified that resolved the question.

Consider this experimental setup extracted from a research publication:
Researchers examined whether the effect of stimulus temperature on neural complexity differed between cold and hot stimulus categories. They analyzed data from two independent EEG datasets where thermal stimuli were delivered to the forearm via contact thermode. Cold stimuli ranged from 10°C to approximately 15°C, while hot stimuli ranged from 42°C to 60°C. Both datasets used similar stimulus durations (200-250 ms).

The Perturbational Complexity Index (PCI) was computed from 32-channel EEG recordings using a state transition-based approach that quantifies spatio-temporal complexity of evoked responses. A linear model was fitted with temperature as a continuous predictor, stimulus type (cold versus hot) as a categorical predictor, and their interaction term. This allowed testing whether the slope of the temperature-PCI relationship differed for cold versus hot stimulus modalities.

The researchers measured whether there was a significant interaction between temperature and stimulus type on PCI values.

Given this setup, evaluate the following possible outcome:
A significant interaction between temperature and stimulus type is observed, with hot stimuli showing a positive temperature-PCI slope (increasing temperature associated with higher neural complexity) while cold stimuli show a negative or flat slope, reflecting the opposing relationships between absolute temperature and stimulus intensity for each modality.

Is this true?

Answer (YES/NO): YES